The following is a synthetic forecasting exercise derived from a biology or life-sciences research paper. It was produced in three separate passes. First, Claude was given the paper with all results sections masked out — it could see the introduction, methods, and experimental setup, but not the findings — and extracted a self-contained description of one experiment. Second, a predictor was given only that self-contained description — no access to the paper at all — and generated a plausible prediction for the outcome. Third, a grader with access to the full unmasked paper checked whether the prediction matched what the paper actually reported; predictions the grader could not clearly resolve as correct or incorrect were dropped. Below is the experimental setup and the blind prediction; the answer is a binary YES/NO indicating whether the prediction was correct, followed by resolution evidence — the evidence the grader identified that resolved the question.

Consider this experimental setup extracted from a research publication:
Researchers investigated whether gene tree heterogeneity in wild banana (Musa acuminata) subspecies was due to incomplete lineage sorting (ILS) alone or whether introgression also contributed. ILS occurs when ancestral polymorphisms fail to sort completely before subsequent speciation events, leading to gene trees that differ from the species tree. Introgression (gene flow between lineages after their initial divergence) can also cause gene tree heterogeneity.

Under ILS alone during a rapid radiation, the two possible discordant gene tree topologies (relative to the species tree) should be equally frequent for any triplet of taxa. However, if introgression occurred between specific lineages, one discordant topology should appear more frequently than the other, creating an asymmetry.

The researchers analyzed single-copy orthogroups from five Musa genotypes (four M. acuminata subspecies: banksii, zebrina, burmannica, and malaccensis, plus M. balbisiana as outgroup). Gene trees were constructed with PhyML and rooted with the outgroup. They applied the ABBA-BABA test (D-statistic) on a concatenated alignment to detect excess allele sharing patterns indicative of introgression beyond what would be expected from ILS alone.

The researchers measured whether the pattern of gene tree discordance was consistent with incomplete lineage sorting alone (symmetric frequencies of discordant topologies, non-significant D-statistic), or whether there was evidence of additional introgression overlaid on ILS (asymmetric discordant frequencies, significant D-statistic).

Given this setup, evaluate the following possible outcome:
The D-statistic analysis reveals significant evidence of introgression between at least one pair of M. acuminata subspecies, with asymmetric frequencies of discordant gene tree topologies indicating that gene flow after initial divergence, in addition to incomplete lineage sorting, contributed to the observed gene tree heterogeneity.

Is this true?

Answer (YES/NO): YES